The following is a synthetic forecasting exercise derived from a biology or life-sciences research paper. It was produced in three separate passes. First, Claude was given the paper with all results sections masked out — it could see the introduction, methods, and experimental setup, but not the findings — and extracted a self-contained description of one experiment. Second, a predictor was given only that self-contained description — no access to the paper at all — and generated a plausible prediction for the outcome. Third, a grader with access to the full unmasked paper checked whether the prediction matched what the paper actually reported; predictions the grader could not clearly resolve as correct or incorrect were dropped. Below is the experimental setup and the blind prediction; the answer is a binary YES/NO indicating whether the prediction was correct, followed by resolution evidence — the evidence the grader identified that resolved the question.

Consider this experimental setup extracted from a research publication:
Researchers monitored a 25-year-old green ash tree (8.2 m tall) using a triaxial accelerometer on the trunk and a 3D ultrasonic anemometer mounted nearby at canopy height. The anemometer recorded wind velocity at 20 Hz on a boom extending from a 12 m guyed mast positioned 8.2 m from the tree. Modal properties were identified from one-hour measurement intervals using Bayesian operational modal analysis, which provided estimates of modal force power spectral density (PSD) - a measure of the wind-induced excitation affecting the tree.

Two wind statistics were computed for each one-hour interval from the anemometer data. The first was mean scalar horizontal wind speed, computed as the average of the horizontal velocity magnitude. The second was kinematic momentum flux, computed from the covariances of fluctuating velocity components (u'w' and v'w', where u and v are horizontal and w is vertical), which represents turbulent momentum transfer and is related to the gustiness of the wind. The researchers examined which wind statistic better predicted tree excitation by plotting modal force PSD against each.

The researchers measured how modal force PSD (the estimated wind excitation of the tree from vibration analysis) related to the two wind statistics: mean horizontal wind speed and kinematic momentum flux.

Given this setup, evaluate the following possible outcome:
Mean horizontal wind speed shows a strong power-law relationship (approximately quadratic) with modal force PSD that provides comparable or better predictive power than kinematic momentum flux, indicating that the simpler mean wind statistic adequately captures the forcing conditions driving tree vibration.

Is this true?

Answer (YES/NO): NO